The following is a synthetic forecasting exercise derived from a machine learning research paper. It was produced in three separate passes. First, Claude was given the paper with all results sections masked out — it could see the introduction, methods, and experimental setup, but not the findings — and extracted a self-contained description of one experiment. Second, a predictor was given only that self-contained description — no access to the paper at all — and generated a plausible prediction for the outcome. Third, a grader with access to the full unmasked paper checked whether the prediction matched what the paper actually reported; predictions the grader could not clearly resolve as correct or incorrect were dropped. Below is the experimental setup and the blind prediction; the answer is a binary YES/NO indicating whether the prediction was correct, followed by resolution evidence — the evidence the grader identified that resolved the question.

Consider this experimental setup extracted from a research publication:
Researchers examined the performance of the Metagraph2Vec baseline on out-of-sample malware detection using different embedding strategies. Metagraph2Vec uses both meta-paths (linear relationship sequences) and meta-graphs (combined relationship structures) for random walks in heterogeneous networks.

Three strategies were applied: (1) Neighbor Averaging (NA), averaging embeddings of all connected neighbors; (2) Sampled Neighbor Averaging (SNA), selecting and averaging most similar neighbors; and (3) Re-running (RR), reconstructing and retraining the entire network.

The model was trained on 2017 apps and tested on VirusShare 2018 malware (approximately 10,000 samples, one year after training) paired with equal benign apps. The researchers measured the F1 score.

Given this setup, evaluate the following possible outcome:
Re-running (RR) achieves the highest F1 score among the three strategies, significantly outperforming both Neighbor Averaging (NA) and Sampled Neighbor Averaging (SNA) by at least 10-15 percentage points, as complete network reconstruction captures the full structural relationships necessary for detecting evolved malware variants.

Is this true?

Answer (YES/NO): YES